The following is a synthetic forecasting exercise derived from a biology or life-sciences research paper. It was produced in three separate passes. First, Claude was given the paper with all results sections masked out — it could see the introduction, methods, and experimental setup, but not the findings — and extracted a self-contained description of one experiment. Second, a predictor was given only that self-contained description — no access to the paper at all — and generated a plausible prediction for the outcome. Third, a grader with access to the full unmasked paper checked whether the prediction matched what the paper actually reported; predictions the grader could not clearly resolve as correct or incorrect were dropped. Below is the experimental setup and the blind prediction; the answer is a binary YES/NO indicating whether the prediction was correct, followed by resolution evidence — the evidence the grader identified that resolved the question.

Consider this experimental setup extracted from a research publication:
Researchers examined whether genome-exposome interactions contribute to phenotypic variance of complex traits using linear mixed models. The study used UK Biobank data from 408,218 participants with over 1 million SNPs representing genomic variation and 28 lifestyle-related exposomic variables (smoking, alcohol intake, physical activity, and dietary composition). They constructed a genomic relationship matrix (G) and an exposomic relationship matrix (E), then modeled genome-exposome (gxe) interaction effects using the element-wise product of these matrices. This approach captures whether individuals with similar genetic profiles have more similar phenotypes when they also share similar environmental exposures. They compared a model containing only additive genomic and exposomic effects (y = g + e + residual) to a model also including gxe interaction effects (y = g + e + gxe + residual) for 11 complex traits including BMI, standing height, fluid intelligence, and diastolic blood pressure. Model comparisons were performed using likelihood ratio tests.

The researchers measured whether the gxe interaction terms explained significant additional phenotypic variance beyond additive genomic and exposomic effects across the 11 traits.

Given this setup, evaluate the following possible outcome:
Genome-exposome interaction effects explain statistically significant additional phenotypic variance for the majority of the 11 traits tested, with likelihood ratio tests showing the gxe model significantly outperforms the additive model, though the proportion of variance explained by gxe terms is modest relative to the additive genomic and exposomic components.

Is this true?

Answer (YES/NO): NO